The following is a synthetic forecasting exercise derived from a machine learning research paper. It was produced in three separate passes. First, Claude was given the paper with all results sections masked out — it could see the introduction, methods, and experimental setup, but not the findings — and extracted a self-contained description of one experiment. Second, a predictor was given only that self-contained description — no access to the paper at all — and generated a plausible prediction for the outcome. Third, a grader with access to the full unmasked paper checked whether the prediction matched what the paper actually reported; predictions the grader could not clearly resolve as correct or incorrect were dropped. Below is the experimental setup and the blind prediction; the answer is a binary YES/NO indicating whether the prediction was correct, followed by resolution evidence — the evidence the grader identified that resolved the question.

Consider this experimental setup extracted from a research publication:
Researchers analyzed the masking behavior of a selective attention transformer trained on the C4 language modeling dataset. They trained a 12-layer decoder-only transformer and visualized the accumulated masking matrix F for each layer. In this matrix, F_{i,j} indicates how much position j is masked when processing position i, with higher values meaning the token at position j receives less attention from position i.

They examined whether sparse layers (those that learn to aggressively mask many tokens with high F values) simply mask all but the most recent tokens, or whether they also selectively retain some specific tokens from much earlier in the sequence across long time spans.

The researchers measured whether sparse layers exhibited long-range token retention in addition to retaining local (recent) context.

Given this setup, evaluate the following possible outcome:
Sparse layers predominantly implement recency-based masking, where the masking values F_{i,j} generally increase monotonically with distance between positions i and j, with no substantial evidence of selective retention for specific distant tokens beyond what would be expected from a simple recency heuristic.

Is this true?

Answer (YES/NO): NO